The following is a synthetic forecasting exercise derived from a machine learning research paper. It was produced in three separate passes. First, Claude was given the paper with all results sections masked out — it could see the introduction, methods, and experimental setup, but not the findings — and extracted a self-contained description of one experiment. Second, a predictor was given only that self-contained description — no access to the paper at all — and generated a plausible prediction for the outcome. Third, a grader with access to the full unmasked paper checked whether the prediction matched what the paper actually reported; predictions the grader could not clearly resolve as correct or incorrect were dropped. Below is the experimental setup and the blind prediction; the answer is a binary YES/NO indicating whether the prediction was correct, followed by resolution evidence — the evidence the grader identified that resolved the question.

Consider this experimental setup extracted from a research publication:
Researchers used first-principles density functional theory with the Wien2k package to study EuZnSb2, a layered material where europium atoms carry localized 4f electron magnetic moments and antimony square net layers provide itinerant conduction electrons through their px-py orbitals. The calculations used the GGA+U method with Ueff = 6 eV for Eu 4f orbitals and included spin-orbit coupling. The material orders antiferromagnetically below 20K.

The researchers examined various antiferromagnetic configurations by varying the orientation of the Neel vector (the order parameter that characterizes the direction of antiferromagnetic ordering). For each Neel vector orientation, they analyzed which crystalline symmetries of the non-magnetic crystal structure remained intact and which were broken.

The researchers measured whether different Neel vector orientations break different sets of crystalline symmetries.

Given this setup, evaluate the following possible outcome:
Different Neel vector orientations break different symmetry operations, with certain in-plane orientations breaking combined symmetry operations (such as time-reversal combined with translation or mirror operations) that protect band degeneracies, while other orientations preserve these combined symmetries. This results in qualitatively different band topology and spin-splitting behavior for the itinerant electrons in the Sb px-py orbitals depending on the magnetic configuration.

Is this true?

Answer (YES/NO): NO